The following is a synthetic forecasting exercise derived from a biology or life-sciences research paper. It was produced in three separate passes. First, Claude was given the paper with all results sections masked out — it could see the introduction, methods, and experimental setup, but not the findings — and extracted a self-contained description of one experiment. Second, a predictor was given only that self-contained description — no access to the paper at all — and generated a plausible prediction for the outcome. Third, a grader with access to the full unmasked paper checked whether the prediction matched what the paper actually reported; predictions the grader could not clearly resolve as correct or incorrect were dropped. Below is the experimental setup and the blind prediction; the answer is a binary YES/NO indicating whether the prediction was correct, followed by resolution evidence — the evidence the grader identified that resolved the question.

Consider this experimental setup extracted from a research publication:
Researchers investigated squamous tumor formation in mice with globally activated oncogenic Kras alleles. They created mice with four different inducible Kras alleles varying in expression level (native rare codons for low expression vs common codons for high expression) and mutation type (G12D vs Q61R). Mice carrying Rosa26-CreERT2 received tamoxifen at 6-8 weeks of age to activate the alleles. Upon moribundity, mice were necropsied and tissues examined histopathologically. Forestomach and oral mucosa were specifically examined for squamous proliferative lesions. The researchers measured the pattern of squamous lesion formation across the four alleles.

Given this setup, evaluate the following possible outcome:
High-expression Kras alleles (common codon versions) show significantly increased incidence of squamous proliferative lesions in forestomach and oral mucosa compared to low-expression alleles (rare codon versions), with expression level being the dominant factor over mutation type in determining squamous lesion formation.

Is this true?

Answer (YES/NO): NO